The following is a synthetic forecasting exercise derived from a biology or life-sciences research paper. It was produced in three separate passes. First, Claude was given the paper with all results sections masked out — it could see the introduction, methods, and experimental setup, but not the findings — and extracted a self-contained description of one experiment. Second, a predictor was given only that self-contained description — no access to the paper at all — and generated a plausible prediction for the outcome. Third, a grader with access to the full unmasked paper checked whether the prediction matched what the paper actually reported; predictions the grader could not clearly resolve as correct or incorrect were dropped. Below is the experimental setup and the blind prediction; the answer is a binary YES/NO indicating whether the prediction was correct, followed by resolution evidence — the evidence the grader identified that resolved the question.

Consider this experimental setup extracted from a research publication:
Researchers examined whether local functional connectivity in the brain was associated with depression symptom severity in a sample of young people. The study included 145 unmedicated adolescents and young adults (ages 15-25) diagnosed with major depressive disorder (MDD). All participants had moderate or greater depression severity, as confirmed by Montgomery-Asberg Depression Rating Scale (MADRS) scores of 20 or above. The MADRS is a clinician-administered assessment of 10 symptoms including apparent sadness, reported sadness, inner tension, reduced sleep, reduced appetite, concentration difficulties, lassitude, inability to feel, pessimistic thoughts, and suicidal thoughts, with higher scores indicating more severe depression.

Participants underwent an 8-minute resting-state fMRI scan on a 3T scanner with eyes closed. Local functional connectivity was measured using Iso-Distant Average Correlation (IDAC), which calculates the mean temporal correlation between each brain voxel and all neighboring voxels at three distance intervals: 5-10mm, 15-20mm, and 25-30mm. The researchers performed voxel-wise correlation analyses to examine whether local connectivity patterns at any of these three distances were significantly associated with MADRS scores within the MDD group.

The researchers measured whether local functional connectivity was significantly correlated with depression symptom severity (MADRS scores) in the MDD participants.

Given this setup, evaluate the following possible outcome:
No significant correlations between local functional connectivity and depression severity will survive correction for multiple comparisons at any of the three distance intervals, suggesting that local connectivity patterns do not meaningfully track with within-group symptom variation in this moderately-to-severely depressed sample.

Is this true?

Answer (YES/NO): YES